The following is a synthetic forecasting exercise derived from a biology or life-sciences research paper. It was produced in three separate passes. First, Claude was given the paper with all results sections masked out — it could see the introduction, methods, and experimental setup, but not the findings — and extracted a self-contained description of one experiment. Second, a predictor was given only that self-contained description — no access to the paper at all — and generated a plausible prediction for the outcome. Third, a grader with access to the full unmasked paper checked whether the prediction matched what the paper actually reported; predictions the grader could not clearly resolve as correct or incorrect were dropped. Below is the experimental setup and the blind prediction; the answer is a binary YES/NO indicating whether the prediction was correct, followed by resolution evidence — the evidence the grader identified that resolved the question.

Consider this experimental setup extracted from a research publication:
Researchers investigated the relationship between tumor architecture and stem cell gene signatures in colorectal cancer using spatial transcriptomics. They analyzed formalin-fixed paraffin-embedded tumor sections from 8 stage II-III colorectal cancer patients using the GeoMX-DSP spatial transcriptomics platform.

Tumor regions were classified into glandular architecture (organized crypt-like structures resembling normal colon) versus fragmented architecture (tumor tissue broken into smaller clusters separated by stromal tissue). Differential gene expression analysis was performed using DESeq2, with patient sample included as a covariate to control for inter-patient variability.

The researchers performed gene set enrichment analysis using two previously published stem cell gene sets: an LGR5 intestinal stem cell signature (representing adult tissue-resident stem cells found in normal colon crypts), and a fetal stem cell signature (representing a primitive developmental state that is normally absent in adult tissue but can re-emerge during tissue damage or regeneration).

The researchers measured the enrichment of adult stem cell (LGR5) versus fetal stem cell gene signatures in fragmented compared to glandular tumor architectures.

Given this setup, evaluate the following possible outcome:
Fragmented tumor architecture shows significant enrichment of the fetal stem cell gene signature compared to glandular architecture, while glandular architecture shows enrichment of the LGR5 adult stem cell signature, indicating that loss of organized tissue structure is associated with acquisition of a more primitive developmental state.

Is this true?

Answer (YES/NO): YES